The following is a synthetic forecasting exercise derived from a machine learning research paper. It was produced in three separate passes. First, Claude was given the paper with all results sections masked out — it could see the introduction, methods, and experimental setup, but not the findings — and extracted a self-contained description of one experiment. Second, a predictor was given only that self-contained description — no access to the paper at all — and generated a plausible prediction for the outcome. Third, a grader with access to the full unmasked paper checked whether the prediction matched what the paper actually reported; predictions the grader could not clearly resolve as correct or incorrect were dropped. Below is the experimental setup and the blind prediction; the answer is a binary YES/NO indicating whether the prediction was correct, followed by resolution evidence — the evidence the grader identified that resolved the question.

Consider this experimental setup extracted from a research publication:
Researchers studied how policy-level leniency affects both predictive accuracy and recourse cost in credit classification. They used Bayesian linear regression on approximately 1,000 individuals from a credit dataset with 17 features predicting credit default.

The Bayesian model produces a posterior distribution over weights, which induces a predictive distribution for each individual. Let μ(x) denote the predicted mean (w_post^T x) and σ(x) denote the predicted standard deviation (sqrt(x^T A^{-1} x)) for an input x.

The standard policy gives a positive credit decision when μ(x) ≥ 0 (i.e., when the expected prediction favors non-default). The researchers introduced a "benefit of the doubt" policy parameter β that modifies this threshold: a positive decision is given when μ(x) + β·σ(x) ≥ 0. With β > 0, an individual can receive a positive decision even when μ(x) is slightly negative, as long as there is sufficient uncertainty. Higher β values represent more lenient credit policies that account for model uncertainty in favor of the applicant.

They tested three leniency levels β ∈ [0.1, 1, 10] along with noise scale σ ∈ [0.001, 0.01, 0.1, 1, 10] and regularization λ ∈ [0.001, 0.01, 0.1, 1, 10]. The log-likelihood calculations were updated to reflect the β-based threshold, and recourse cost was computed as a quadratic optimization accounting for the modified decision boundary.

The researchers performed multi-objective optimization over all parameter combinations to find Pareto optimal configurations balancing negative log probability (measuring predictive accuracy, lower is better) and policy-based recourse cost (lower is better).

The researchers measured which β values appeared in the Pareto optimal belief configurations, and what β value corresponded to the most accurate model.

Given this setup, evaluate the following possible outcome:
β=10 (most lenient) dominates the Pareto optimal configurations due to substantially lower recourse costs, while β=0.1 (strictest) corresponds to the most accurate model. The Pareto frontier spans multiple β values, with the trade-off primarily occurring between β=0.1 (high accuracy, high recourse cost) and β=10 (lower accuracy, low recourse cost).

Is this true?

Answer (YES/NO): NO